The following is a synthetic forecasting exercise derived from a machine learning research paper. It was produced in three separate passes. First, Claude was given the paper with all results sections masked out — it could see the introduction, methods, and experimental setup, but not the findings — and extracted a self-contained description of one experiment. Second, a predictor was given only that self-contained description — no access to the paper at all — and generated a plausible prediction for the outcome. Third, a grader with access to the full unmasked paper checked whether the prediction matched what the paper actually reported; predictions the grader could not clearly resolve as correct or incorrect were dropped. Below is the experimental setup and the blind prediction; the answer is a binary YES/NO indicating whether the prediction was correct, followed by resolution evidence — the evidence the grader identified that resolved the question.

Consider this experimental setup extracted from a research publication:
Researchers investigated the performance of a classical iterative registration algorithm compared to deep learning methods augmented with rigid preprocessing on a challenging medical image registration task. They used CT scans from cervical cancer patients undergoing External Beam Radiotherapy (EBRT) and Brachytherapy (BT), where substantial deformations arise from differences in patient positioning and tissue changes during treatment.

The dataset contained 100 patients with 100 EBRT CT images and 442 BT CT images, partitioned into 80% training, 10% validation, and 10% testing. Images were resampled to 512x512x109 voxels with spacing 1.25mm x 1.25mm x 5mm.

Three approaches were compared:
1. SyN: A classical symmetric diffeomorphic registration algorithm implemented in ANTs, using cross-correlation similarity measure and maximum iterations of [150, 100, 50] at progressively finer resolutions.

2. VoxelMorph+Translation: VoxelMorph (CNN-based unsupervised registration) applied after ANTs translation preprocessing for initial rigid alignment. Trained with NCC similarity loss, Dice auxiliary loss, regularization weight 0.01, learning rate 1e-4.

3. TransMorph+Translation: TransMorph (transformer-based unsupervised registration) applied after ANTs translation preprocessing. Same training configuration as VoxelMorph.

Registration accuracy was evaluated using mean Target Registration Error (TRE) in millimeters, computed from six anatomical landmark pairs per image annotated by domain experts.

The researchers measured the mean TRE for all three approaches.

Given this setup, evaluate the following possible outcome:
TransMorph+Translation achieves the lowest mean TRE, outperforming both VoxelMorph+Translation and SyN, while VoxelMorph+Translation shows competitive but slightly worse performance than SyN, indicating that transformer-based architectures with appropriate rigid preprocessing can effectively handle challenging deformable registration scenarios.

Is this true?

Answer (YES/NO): NO